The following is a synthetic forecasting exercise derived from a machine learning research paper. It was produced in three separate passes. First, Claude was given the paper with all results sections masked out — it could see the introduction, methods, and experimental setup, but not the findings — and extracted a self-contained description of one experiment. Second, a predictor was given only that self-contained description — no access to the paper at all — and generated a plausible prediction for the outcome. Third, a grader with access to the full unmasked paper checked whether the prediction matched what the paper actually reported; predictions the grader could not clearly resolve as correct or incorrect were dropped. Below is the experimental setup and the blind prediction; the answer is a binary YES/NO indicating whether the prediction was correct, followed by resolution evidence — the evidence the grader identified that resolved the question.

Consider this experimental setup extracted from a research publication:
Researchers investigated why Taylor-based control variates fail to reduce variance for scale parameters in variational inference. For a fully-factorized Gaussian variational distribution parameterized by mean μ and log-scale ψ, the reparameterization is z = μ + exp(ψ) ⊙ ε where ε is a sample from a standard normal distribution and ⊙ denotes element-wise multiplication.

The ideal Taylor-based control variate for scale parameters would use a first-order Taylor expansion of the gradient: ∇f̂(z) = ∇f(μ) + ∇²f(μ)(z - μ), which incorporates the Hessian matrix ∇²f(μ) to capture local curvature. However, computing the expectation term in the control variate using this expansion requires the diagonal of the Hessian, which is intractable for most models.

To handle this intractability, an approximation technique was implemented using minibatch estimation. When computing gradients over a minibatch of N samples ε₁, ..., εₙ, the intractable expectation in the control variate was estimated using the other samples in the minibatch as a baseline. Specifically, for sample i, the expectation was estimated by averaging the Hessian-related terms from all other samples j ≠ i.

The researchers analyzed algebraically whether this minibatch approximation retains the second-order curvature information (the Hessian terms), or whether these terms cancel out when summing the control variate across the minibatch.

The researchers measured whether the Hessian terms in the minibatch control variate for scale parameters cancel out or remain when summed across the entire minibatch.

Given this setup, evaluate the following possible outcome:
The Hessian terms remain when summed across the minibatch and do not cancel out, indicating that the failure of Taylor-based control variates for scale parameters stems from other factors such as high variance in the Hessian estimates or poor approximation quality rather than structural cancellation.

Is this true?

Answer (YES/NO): NO